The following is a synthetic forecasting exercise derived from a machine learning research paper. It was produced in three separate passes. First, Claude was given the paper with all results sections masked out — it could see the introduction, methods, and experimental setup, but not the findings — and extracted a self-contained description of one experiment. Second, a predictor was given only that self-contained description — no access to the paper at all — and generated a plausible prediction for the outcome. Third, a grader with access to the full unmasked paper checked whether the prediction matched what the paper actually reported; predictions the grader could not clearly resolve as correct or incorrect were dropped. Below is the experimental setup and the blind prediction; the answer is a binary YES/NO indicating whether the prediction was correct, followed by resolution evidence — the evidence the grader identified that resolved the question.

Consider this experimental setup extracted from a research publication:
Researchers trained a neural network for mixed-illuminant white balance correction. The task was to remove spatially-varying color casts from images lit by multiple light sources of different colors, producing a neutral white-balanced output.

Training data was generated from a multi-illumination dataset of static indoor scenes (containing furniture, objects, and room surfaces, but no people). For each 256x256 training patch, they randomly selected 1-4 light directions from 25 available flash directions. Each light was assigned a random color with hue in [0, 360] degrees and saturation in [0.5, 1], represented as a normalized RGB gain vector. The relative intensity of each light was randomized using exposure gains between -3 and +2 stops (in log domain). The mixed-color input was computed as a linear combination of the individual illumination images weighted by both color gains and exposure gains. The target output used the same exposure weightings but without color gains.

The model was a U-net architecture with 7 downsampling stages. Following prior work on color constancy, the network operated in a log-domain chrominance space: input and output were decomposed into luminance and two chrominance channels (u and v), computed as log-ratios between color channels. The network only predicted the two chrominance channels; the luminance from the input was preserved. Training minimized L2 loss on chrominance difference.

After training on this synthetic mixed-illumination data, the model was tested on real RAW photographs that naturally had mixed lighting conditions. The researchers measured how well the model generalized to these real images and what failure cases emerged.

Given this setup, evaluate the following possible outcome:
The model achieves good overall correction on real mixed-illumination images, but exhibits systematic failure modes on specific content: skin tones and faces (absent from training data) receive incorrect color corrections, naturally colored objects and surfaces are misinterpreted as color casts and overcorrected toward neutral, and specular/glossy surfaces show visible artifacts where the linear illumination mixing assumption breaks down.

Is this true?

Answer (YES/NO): NO